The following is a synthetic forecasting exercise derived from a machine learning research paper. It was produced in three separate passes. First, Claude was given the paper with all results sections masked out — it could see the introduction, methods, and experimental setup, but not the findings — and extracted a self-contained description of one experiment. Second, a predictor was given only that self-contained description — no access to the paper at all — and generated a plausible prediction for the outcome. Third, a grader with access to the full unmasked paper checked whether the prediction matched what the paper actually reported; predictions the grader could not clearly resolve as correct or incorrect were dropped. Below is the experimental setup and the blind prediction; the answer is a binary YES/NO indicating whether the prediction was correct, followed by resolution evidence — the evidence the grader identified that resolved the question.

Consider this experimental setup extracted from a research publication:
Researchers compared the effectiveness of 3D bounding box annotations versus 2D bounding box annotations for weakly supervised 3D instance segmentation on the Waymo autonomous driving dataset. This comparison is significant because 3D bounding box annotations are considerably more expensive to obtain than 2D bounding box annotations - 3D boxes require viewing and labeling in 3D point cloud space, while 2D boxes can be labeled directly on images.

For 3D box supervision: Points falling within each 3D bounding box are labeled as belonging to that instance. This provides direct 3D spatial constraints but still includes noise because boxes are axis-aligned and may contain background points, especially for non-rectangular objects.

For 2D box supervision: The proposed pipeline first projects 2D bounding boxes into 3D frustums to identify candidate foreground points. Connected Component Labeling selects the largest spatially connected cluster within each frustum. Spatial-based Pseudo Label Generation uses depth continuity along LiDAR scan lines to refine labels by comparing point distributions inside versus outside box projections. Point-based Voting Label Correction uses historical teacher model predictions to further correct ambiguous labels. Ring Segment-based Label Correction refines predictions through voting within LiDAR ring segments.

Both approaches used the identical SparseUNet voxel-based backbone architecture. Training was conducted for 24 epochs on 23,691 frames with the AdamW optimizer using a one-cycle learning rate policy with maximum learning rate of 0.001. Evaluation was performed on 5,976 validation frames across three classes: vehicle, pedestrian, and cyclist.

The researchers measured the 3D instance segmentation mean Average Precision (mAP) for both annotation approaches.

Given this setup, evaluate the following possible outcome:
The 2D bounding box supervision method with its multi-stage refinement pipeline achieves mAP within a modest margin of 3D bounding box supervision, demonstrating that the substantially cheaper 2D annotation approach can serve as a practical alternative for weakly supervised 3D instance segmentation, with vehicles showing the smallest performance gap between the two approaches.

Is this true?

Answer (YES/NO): NO